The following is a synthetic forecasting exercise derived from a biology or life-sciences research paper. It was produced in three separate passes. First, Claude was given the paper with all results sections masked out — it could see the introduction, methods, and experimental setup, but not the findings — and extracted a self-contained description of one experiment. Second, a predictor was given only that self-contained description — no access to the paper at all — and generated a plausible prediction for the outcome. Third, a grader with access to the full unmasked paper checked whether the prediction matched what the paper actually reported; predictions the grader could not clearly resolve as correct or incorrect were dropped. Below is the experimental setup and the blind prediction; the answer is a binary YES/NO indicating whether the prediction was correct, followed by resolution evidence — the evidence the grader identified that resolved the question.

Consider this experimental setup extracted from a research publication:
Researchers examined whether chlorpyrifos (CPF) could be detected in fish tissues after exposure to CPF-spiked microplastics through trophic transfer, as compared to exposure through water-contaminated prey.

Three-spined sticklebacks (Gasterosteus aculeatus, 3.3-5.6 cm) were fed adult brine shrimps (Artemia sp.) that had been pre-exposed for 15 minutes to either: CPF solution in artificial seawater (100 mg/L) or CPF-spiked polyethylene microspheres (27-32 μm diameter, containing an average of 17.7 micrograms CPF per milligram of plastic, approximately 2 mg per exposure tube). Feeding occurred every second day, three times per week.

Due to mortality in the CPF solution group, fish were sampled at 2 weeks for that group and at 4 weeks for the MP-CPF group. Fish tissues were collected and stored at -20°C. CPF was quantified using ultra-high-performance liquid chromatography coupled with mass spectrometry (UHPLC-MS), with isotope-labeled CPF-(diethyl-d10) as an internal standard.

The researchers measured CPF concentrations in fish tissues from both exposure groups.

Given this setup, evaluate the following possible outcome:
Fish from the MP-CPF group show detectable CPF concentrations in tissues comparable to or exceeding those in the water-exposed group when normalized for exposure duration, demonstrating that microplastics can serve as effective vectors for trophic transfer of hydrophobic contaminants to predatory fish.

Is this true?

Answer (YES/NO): NO